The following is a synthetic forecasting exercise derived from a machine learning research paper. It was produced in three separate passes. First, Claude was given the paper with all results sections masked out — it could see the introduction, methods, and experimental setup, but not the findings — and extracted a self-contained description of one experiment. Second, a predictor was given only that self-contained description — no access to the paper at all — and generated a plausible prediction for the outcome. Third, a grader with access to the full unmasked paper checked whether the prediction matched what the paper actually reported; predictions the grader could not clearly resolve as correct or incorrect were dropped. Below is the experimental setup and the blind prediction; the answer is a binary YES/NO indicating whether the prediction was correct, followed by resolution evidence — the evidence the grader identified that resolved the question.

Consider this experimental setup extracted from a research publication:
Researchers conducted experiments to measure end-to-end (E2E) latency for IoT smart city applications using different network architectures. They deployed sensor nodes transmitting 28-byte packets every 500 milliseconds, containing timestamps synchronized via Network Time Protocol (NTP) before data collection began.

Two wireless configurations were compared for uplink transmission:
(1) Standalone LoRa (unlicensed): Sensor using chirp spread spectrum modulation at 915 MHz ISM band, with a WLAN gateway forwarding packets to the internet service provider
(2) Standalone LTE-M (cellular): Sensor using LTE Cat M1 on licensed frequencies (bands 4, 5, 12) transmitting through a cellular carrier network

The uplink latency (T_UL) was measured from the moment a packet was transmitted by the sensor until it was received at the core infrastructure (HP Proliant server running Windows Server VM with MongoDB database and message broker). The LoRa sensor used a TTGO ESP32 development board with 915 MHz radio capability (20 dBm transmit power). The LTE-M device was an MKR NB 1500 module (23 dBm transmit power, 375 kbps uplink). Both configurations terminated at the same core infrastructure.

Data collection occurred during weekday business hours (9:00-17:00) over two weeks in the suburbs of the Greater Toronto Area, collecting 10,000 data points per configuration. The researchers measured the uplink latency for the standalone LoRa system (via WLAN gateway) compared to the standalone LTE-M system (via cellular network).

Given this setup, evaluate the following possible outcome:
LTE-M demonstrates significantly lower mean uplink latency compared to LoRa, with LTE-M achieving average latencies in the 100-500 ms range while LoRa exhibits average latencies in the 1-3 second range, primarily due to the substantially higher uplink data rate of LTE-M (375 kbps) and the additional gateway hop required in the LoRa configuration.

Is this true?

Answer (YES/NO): NO